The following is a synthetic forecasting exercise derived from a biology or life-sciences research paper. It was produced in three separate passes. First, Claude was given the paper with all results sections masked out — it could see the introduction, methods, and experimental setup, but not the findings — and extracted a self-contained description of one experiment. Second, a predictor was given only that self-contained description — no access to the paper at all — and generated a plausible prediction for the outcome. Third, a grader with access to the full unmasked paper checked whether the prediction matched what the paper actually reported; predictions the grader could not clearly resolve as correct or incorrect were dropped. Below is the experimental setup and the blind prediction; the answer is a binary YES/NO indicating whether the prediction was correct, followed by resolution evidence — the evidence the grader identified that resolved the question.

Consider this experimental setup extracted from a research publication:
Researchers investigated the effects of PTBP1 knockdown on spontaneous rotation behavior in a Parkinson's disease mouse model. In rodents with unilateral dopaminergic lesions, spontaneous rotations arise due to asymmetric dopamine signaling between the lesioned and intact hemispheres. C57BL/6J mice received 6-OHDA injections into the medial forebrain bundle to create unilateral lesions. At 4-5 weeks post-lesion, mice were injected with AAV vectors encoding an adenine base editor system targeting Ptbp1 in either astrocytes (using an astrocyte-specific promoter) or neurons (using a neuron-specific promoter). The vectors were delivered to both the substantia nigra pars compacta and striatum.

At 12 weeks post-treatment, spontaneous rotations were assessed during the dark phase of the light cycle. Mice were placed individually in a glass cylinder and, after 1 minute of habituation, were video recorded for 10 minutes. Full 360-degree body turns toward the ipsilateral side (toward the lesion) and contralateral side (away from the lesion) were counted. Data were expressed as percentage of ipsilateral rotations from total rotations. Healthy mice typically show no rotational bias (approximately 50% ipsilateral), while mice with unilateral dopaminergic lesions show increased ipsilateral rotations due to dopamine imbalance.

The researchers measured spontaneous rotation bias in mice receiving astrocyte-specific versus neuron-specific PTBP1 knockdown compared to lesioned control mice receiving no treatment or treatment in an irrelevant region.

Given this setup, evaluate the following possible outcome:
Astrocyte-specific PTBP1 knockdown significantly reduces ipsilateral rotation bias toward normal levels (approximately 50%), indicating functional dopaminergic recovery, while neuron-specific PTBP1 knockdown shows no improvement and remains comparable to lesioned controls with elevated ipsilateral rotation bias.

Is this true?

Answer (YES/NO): NO